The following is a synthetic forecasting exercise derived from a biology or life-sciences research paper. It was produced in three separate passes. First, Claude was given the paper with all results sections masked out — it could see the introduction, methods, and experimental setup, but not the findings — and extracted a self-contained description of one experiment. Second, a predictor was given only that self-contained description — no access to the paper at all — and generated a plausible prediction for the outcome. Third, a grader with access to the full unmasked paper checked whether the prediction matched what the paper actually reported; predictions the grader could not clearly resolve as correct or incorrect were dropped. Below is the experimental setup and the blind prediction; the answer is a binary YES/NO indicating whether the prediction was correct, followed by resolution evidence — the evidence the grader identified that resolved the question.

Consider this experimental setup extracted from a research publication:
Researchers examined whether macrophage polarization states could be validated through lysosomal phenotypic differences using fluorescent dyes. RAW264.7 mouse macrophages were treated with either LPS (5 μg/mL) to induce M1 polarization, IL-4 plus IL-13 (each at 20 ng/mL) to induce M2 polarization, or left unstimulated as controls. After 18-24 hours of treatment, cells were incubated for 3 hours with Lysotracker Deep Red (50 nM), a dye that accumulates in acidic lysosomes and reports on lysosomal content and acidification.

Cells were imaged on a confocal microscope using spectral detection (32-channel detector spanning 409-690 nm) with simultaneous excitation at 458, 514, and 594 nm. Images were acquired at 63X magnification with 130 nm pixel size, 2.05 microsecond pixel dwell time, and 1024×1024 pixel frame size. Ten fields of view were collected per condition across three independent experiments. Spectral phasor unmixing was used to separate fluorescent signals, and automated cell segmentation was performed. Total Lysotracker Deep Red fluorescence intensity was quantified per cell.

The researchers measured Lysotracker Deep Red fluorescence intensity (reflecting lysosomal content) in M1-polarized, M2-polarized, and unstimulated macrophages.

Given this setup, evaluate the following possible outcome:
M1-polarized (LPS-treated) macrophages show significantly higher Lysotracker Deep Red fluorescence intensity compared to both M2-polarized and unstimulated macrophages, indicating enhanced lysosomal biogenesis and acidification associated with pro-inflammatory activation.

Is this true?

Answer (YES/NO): YES